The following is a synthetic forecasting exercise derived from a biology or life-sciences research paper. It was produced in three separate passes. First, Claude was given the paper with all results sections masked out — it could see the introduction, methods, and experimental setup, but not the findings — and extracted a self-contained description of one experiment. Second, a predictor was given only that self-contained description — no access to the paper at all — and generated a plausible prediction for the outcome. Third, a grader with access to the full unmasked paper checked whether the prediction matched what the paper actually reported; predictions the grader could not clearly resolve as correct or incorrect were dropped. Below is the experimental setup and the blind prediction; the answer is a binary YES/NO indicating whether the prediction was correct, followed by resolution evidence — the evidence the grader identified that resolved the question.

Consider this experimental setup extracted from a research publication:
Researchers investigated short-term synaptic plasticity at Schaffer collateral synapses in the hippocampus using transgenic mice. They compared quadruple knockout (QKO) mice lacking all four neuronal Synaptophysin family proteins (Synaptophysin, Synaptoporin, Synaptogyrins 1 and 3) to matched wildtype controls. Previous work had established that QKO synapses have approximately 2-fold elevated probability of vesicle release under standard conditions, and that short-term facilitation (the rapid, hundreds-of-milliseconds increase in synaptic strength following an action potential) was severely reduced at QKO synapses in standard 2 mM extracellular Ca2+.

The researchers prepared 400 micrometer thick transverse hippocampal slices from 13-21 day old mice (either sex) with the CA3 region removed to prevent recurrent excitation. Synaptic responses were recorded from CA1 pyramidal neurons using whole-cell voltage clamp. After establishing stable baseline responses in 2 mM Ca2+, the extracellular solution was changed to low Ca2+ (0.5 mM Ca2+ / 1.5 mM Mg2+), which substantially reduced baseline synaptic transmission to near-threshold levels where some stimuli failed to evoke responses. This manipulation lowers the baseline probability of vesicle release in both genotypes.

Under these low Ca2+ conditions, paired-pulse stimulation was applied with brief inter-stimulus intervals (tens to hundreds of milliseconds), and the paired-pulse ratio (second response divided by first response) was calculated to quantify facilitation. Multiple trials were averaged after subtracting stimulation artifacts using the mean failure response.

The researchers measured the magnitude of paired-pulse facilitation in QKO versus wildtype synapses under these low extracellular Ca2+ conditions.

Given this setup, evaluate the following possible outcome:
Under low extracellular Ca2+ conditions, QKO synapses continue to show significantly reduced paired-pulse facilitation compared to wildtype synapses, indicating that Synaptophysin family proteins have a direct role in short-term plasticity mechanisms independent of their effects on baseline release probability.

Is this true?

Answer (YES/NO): NO